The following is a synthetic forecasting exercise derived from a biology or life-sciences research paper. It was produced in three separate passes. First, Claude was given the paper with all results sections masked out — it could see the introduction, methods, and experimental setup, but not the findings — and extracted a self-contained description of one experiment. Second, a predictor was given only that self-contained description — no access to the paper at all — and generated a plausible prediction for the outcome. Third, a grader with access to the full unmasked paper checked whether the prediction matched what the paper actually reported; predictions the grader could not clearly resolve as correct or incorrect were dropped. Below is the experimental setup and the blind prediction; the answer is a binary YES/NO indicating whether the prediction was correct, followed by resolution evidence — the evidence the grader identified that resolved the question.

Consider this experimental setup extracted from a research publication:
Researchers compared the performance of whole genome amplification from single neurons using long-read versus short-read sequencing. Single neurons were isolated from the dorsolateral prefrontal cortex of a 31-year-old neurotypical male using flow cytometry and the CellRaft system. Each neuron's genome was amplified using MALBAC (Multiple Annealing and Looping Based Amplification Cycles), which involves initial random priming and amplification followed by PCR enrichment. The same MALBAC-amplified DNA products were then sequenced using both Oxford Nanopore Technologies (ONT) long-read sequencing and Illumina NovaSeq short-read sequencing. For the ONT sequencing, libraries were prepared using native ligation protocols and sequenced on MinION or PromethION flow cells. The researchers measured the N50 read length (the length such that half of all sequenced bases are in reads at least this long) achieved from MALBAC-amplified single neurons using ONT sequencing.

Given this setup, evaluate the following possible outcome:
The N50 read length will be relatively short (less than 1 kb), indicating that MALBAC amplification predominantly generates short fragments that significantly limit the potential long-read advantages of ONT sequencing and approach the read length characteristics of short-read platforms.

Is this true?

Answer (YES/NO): NO